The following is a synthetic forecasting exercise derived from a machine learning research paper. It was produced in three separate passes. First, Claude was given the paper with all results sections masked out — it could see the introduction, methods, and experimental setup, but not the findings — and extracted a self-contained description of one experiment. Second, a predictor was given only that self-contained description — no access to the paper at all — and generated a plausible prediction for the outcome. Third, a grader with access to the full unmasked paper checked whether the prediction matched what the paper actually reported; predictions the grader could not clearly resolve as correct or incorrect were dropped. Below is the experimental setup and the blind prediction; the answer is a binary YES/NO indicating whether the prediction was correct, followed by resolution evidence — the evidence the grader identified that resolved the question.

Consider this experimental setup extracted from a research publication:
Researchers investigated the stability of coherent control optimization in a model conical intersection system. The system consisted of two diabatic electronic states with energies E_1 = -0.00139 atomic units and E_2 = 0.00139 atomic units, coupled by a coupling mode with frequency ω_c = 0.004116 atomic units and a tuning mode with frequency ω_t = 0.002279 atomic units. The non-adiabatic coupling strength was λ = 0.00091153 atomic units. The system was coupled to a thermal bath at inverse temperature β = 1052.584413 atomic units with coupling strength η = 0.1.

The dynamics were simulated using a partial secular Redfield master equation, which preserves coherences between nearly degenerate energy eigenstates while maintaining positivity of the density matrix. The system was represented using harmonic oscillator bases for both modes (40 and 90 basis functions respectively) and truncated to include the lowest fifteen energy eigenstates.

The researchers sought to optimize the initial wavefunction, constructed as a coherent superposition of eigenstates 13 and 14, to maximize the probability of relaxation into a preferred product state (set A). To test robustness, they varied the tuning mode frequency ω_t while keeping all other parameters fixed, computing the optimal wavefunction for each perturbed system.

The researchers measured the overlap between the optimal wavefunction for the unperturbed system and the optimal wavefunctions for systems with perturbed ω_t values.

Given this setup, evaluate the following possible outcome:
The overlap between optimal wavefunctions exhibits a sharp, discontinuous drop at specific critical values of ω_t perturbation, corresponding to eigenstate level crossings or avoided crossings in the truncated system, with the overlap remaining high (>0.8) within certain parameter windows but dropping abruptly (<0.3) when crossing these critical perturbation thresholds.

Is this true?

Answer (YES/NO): NO